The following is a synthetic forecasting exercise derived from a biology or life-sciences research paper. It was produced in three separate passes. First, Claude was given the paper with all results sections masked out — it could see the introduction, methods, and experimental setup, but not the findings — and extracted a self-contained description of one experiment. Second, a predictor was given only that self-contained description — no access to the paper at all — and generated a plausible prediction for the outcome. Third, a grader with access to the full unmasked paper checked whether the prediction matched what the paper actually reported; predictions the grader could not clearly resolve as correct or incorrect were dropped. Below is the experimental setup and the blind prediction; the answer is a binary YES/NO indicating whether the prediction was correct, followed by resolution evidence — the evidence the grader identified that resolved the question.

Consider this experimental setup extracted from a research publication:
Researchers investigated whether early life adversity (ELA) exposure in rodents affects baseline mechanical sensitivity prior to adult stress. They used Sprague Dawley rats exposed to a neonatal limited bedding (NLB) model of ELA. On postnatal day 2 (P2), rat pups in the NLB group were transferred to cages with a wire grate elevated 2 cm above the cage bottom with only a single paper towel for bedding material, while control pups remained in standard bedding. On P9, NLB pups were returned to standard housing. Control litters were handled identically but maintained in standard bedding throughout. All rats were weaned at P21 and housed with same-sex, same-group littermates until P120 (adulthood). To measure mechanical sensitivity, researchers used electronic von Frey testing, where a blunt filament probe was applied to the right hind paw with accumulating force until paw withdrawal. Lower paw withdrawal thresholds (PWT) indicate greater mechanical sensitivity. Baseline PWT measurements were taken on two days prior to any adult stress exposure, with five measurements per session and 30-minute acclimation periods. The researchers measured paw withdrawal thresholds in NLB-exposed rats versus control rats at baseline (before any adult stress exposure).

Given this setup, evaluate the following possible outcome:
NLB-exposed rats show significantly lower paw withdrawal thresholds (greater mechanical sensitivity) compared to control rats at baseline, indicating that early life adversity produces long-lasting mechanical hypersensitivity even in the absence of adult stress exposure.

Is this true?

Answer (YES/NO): YES